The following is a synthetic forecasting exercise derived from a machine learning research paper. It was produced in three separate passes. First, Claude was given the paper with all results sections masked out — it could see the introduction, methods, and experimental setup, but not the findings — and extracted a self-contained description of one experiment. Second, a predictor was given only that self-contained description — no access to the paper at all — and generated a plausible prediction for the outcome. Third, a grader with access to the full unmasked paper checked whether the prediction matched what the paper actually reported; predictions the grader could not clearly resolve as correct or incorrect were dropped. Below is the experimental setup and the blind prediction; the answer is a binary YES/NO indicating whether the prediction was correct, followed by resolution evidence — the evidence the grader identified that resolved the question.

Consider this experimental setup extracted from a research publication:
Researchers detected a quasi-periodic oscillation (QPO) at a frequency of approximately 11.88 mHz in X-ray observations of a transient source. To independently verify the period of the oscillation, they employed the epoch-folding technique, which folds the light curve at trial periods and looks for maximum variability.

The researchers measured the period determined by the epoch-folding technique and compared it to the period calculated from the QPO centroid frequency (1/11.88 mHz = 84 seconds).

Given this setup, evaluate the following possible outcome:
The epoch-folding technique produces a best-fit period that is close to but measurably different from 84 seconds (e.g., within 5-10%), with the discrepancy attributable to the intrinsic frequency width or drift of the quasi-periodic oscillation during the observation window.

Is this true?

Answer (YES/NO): NO